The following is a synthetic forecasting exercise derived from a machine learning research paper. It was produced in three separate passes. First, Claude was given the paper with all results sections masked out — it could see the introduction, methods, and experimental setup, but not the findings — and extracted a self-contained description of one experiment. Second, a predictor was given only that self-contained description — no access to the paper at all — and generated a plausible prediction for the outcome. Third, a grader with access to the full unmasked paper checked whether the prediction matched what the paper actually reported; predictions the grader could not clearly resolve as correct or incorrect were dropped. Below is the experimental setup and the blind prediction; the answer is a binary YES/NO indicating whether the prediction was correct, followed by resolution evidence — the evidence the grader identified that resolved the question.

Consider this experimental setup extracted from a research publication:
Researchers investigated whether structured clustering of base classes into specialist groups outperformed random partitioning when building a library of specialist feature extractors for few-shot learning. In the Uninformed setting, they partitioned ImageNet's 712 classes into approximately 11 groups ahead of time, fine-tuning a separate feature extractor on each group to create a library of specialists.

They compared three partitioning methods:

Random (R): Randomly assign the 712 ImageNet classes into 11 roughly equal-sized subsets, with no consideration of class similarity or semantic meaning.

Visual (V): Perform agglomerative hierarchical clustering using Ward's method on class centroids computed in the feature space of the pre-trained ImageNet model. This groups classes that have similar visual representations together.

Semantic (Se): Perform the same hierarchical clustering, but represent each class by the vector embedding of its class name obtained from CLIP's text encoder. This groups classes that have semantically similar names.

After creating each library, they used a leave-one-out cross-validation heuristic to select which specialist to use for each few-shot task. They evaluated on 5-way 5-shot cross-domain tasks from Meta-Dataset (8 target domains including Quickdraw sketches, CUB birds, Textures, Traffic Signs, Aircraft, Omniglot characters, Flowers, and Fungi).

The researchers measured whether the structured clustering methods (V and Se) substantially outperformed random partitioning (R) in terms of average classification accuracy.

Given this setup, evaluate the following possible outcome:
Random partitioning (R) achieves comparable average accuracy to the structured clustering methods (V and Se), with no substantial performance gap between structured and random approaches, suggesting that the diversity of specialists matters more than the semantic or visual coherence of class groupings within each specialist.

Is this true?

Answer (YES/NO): NO